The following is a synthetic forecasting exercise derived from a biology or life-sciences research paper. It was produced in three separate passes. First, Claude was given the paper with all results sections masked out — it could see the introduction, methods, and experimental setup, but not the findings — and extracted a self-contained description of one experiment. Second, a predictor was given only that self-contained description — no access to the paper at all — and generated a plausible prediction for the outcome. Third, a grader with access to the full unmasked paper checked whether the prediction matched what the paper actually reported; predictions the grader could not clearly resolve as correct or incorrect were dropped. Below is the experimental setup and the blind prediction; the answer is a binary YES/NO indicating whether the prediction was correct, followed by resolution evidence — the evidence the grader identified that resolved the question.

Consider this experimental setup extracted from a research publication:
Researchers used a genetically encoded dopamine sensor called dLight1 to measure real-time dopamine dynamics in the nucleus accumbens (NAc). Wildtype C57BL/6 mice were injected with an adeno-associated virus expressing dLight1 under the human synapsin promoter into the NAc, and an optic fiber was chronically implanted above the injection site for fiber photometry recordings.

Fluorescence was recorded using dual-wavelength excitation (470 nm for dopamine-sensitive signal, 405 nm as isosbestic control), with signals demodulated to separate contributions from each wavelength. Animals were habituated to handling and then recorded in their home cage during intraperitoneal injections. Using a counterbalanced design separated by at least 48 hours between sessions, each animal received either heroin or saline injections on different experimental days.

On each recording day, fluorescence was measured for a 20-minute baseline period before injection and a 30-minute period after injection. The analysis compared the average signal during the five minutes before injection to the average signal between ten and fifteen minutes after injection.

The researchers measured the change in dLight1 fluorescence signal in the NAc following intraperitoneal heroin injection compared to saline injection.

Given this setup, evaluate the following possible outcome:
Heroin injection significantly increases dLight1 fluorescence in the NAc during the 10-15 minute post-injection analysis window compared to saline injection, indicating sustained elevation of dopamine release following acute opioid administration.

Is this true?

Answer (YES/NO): YES